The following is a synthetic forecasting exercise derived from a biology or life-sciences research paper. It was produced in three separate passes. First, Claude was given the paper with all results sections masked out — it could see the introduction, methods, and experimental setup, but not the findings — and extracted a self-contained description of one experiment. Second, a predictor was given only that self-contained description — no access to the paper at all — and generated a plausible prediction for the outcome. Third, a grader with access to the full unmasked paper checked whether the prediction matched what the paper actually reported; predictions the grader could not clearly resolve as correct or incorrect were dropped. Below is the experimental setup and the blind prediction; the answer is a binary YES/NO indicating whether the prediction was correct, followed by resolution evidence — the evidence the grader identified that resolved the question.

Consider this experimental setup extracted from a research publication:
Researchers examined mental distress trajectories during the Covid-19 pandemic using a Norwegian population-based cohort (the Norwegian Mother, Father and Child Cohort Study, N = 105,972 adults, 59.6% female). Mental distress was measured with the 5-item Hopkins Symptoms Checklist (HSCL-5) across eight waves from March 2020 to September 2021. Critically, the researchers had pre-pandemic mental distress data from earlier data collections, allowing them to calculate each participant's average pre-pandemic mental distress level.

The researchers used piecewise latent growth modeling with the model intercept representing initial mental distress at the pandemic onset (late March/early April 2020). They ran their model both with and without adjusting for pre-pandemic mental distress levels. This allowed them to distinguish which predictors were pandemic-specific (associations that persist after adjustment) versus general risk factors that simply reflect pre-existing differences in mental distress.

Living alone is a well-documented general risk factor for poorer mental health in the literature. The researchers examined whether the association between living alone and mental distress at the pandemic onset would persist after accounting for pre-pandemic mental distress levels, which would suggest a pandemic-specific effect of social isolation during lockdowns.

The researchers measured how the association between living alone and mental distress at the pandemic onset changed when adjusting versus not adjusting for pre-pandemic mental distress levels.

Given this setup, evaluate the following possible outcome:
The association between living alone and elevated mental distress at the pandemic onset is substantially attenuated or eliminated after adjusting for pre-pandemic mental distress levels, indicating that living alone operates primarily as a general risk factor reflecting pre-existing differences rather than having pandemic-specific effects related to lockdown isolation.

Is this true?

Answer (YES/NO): NO